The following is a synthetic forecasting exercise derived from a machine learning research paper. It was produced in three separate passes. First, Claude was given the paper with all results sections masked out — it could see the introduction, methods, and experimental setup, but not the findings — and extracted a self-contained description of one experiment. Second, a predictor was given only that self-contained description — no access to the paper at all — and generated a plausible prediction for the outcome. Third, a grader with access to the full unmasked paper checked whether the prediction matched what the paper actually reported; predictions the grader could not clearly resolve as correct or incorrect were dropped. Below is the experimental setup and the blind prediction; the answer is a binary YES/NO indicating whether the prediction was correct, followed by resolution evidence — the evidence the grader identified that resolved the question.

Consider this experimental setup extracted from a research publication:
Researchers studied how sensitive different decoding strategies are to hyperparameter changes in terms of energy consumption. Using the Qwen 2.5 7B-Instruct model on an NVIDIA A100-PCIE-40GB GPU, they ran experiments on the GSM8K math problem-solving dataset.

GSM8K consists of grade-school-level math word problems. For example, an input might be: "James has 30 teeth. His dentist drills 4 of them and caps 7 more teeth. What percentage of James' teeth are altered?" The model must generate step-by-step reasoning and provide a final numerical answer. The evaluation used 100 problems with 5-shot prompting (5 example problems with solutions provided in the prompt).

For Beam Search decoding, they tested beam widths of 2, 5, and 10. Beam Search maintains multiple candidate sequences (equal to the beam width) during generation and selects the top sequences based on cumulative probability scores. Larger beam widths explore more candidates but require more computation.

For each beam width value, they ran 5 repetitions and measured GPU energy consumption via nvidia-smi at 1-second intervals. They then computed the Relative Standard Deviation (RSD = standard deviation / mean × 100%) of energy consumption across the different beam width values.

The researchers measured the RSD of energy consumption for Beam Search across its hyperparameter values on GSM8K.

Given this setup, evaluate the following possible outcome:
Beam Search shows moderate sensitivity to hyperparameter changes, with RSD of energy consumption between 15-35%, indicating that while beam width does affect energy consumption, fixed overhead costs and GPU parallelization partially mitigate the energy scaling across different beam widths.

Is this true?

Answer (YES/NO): YES